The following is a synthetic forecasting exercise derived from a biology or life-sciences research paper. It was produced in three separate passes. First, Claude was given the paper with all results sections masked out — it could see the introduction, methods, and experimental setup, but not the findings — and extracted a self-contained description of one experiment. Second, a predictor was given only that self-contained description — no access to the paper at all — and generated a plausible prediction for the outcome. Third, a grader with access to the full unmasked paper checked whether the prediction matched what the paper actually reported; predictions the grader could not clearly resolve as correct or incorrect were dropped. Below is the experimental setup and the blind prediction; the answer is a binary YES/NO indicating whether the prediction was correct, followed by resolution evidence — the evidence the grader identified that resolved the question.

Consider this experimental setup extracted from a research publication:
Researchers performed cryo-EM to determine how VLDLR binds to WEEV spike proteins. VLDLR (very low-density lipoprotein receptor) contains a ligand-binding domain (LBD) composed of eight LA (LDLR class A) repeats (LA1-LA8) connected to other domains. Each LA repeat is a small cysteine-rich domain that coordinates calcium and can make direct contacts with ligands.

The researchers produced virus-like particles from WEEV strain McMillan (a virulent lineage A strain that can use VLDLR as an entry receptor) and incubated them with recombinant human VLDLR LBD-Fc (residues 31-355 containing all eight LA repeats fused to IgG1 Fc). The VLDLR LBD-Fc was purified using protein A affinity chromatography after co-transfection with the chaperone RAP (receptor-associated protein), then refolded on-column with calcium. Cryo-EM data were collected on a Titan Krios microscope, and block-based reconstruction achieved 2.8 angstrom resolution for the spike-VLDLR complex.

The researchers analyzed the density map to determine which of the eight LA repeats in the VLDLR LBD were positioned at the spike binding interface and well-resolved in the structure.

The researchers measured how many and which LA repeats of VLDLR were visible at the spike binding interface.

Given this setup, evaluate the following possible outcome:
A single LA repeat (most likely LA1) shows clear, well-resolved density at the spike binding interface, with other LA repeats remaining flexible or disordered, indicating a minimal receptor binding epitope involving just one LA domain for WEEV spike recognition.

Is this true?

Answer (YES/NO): NO